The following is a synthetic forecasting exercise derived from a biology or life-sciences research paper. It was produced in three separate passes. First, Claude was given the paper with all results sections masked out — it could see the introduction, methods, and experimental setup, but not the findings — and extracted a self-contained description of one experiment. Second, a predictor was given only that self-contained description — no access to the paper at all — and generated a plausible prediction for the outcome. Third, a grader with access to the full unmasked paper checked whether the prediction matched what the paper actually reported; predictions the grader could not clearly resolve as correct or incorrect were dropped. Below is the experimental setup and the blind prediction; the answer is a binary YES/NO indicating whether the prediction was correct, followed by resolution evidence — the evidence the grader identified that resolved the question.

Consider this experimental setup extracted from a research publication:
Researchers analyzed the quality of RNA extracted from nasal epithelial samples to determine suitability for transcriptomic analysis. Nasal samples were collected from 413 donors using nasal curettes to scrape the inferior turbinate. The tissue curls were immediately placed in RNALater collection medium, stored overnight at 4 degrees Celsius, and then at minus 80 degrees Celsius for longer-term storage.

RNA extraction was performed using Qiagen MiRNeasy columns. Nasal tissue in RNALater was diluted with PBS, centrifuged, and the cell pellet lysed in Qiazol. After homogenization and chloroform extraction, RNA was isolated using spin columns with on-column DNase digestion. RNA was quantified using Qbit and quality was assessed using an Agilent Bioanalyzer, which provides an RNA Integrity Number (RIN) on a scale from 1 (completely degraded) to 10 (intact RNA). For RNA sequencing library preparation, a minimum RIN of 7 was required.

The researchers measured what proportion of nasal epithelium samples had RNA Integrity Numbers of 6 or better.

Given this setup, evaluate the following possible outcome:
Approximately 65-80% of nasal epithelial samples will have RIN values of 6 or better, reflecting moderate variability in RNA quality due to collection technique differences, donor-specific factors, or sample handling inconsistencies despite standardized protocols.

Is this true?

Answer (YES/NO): NO